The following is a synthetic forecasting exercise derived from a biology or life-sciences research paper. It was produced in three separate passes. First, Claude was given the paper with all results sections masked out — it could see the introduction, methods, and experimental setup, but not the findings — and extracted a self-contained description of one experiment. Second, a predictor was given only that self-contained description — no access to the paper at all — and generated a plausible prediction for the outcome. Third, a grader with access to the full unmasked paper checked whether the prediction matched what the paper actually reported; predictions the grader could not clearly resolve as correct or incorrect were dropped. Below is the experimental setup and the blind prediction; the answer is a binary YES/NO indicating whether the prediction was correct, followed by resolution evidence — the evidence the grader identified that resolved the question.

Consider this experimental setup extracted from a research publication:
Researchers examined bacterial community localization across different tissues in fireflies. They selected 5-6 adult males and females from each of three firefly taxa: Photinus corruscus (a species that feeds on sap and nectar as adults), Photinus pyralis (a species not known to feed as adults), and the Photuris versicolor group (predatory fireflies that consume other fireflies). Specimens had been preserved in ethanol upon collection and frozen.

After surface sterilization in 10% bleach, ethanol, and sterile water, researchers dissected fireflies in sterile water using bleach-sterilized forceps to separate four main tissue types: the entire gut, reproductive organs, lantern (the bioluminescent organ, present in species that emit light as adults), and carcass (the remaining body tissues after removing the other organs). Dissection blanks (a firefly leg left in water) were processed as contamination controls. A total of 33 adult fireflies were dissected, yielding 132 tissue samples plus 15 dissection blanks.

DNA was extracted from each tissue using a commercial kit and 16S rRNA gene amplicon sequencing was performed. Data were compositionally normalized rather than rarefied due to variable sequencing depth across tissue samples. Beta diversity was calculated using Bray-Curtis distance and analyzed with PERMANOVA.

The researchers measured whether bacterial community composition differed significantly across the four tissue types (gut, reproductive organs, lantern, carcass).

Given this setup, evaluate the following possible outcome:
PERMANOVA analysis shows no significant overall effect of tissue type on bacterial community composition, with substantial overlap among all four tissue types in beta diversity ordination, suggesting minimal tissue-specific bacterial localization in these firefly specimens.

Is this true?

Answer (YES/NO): NO